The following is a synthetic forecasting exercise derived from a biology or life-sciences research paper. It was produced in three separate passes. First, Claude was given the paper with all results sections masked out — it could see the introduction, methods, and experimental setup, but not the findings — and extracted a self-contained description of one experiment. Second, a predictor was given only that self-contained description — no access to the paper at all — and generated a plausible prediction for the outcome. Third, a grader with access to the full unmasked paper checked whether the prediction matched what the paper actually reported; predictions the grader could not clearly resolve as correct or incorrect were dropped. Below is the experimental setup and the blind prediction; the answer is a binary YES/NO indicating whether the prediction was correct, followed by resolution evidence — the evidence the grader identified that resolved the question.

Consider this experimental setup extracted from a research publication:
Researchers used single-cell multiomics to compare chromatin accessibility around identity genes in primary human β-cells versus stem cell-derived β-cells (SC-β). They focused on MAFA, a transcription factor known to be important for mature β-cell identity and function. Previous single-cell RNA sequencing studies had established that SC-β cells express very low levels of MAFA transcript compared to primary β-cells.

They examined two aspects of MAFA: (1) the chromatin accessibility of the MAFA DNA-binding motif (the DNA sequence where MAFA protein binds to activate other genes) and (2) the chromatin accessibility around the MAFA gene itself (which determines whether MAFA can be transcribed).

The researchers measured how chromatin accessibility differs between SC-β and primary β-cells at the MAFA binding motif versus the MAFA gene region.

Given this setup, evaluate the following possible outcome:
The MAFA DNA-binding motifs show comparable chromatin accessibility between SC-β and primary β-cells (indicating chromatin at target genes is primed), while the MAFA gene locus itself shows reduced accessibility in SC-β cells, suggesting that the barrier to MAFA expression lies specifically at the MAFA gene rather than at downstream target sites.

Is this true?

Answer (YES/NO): YES